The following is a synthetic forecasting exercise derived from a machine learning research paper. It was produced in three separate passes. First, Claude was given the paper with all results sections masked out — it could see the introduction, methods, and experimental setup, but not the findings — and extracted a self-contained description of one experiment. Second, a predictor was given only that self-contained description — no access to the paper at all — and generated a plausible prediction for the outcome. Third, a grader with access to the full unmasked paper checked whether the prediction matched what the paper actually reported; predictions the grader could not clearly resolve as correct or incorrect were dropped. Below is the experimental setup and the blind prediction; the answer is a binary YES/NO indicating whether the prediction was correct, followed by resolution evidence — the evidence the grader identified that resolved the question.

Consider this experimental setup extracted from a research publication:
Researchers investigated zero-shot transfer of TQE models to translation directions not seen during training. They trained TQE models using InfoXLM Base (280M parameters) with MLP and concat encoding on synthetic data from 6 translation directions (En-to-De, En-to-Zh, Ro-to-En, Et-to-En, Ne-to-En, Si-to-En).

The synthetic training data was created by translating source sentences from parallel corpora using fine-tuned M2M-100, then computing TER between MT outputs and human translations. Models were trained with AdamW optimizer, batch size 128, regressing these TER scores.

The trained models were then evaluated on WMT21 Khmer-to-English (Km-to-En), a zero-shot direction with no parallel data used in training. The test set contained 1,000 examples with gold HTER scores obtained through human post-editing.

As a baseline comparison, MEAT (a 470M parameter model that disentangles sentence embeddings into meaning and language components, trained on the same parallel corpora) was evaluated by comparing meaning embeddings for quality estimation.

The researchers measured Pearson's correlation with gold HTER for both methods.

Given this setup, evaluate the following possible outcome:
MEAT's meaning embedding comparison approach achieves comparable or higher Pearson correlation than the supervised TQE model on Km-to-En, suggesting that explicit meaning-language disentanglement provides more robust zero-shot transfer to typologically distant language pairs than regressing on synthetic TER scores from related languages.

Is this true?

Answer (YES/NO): NO